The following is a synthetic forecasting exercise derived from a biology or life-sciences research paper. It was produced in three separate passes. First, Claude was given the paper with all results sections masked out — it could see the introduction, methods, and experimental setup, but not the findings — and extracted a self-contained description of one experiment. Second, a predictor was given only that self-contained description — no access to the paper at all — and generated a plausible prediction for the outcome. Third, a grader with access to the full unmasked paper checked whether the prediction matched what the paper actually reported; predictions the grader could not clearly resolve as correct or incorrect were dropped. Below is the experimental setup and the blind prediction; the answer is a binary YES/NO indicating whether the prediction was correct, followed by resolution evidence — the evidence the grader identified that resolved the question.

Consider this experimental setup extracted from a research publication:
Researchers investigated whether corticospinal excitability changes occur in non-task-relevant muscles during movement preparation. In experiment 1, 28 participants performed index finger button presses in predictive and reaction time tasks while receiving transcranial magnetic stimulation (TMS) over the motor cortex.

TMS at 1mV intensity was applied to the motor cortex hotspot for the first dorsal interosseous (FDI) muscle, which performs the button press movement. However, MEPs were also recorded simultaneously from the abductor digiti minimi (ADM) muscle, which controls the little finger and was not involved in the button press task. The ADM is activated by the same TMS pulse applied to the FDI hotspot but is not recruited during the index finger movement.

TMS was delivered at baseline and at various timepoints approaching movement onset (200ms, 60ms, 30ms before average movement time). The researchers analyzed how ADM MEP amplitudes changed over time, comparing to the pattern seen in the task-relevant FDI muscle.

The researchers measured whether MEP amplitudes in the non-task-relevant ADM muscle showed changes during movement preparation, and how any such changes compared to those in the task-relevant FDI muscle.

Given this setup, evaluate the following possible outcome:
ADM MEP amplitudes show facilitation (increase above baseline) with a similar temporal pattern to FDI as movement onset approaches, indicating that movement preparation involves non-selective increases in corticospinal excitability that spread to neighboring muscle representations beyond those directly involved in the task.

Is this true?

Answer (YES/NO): NO